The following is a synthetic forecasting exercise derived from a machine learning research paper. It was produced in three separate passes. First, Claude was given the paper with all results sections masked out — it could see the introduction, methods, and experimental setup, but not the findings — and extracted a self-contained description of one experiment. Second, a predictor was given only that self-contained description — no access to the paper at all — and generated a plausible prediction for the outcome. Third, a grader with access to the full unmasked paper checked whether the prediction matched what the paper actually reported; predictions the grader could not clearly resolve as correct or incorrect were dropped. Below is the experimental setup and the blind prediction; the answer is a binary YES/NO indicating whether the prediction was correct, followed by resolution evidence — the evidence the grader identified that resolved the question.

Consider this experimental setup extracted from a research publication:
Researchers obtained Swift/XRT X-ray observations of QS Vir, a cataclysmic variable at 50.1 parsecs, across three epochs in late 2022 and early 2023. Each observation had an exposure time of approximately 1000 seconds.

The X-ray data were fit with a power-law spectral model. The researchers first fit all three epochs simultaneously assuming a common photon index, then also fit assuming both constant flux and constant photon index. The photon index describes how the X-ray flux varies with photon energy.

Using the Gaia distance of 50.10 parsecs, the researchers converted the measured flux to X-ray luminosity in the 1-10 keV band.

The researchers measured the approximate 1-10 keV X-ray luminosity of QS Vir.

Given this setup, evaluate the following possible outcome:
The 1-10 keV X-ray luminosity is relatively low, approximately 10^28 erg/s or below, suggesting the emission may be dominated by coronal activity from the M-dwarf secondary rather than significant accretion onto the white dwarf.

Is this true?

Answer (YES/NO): NO